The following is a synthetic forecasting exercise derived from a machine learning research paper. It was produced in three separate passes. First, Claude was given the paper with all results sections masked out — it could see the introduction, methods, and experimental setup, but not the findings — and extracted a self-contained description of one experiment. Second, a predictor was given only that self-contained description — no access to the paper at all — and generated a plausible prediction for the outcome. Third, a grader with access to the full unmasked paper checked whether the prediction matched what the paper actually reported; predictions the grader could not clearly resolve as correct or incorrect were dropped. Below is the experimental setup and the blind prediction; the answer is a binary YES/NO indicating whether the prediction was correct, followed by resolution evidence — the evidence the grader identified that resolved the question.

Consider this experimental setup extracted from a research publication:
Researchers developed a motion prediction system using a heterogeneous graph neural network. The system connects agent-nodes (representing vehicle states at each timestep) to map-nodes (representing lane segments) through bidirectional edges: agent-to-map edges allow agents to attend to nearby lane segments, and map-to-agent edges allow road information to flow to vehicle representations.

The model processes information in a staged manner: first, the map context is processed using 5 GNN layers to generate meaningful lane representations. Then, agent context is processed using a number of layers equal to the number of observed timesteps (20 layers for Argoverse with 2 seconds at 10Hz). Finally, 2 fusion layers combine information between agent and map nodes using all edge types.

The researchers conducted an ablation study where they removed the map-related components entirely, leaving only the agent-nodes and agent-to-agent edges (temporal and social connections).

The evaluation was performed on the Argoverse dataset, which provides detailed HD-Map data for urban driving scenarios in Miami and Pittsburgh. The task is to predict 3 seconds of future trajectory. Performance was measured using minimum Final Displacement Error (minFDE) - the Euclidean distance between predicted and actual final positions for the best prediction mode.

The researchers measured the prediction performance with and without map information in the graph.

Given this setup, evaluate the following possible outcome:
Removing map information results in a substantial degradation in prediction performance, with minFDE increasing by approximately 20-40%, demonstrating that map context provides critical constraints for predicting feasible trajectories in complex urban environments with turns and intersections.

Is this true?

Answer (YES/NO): YES